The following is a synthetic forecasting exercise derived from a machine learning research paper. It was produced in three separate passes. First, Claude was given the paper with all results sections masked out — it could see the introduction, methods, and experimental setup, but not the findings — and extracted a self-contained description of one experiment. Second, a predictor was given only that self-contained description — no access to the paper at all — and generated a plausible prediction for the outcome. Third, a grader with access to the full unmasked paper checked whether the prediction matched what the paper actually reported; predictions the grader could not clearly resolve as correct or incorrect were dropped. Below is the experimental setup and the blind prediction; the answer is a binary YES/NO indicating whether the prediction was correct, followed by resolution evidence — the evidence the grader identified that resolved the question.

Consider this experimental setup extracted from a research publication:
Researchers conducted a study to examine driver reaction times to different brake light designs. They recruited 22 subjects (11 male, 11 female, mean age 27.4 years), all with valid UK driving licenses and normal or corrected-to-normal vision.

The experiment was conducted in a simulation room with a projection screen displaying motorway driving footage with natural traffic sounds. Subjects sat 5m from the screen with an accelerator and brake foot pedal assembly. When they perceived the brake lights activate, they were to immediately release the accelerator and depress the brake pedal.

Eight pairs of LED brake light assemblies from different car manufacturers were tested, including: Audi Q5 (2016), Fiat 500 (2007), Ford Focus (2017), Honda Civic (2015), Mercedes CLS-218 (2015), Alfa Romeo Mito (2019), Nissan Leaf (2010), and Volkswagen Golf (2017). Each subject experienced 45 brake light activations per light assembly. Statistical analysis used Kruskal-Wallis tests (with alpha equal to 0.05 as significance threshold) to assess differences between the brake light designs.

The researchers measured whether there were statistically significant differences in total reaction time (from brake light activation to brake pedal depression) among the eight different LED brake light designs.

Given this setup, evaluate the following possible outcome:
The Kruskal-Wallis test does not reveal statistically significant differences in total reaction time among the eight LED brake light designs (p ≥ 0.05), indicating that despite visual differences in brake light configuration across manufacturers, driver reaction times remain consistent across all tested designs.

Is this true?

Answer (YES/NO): NO